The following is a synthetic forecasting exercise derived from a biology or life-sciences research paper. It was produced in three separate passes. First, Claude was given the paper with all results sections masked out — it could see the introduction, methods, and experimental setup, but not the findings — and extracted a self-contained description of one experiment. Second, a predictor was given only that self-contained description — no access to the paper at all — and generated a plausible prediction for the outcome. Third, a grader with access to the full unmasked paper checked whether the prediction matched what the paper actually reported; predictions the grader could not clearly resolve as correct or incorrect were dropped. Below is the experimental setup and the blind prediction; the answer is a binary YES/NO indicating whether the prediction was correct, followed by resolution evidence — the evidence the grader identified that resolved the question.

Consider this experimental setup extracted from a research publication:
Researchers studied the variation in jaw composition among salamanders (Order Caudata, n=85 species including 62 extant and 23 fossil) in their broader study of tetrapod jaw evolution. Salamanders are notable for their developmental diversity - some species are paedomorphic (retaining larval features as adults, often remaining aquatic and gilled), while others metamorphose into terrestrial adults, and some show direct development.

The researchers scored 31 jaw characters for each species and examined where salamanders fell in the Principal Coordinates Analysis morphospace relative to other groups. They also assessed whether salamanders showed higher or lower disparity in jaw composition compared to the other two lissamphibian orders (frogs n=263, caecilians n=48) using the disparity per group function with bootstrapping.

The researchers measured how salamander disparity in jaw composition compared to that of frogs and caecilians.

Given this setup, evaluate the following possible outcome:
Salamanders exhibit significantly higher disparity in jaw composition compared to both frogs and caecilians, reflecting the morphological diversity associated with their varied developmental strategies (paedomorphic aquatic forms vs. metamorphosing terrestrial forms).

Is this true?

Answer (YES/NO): YES